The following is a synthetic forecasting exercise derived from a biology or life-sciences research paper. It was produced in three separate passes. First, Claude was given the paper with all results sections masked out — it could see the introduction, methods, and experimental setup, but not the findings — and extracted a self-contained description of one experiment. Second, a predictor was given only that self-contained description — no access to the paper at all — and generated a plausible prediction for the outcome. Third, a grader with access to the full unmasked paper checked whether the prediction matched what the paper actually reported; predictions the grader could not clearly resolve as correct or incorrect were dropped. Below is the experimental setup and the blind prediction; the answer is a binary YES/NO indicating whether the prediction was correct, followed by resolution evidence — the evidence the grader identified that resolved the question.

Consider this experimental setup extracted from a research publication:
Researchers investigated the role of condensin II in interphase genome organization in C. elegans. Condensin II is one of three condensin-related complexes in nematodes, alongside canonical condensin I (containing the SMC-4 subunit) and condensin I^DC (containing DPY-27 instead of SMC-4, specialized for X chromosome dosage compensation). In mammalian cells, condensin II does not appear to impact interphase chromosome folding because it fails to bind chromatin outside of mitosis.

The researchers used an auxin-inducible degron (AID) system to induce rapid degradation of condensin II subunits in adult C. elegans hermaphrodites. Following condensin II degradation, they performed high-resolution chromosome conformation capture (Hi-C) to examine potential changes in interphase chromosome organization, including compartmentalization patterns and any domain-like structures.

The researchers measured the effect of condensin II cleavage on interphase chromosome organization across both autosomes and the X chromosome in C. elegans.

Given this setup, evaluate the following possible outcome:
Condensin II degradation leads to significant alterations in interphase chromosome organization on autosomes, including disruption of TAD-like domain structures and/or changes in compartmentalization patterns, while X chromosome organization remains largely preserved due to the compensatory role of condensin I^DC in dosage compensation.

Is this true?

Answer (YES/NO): NO